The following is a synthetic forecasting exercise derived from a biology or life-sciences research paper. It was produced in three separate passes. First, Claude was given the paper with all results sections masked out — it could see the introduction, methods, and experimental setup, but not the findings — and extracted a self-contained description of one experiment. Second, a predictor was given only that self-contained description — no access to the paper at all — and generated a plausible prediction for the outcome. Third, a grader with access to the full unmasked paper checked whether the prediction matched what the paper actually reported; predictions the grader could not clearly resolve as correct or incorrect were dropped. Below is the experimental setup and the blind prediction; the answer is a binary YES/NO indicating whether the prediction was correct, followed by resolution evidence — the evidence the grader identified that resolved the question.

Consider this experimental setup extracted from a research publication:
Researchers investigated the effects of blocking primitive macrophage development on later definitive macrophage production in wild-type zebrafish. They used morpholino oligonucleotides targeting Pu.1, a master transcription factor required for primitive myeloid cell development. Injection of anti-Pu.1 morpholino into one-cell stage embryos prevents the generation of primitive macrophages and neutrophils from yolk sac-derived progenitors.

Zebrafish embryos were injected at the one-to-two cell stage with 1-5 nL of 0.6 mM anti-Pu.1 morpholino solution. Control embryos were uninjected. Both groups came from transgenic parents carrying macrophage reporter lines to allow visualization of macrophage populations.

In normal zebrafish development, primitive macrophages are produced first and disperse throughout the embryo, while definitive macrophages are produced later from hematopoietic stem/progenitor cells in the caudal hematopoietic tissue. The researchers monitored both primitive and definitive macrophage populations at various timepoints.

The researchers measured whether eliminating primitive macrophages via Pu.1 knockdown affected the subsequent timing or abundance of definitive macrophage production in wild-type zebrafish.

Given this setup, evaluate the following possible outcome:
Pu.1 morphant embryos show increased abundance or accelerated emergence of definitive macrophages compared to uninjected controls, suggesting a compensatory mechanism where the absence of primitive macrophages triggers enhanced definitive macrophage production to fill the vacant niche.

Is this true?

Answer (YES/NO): NO